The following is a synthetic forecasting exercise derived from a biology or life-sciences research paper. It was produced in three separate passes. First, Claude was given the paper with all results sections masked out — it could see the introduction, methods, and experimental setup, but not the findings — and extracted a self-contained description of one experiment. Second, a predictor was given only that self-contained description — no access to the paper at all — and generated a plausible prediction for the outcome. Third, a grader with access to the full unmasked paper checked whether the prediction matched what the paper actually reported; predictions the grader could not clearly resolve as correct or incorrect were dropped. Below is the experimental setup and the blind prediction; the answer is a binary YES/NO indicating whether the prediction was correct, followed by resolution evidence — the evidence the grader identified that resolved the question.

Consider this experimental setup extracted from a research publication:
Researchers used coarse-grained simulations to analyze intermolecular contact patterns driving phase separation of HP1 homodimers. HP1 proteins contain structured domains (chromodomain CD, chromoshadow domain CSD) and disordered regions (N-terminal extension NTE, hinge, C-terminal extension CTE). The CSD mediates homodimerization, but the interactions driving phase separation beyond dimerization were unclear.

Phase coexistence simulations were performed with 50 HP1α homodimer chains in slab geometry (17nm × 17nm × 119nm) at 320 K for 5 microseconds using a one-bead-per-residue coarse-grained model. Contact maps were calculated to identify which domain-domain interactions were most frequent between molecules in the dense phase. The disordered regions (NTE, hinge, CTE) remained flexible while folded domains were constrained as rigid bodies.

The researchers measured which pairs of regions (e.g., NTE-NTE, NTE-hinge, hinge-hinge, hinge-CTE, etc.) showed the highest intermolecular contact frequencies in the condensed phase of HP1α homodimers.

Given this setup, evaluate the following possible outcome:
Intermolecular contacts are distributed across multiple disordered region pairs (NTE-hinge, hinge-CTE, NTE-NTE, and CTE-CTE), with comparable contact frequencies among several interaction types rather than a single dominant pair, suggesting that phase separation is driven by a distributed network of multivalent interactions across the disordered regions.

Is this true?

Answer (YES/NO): NO